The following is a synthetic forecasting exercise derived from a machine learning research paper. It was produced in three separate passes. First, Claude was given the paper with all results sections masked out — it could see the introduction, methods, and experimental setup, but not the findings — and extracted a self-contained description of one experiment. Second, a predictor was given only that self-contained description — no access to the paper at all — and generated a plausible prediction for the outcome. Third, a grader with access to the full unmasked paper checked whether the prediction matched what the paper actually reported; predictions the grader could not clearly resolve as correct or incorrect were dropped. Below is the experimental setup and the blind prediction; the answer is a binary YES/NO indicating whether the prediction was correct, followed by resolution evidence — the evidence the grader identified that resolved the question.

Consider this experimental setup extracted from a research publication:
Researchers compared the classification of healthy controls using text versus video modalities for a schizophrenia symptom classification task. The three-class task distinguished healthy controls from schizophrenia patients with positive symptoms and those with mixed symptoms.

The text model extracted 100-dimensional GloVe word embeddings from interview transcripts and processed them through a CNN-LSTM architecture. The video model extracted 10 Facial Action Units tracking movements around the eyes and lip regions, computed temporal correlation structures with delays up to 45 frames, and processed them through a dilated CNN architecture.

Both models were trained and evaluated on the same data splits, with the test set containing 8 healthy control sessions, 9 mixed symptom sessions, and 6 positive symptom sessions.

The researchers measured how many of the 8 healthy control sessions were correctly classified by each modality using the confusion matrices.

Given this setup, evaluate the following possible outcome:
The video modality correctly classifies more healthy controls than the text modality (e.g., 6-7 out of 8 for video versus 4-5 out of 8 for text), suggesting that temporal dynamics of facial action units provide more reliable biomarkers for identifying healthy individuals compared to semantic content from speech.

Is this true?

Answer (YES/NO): NO